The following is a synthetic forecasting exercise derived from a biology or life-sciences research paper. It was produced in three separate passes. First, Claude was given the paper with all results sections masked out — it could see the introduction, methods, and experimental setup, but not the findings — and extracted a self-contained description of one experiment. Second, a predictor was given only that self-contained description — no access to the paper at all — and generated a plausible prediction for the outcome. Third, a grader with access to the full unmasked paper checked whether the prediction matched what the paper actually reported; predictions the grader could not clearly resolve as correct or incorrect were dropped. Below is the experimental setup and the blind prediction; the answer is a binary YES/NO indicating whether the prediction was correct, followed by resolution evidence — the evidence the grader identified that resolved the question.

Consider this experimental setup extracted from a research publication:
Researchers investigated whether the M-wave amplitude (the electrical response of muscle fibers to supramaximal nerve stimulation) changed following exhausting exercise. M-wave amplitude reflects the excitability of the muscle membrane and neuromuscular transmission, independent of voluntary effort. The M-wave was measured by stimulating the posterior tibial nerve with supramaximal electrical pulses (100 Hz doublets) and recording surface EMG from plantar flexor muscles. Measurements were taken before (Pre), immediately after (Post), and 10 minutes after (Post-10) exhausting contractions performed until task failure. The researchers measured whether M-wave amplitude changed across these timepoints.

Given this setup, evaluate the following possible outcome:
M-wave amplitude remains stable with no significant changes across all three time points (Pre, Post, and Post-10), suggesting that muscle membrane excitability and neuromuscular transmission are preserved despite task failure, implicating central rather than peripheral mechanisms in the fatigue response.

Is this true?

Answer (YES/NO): NO